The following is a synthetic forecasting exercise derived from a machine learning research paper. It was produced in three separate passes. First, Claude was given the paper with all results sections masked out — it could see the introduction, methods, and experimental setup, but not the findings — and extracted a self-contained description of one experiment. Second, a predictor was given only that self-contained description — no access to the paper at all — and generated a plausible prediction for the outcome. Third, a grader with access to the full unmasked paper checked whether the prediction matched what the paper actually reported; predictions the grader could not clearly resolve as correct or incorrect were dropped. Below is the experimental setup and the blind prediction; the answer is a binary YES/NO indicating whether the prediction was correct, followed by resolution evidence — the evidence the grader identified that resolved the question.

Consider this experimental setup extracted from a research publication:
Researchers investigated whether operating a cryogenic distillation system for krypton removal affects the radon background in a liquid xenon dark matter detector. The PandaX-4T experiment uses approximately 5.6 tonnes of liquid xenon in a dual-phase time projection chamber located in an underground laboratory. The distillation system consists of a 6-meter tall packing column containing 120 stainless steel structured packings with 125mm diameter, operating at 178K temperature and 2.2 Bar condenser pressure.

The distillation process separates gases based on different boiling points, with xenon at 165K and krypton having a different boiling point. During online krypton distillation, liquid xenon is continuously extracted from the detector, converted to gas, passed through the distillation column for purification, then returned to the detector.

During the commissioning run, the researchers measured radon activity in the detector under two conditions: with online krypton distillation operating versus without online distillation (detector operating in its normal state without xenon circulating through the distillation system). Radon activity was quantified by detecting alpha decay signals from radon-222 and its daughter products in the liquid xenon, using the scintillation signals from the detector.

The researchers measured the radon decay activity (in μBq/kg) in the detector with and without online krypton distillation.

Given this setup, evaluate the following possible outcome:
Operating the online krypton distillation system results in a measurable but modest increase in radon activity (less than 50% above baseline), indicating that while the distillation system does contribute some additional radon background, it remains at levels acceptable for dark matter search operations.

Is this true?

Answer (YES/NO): YES